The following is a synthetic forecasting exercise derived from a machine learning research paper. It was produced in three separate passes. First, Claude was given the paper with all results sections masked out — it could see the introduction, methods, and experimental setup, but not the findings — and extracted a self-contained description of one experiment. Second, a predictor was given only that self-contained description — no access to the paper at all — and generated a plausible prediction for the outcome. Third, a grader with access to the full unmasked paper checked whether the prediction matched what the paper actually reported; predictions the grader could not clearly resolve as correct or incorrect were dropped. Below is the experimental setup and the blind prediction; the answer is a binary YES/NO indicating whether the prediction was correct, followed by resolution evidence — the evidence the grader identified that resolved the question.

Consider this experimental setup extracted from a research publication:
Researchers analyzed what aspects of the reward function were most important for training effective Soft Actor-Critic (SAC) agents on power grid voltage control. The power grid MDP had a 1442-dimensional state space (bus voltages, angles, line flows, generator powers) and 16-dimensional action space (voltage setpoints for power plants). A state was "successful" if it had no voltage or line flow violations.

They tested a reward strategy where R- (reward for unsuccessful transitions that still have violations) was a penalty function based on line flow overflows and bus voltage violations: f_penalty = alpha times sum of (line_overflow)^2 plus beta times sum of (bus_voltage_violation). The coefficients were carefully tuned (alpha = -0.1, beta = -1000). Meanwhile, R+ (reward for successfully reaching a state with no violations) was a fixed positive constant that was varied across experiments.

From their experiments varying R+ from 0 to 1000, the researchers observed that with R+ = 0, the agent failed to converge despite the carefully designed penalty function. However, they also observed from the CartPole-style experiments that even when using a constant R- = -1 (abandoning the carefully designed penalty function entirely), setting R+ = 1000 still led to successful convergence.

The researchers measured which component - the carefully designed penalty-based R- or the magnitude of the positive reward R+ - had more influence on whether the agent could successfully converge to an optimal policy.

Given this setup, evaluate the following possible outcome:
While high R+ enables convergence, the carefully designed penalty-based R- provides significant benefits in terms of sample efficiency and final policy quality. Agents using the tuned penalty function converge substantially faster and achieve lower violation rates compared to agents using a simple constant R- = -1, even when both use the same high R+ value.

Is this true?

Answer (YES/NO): NO